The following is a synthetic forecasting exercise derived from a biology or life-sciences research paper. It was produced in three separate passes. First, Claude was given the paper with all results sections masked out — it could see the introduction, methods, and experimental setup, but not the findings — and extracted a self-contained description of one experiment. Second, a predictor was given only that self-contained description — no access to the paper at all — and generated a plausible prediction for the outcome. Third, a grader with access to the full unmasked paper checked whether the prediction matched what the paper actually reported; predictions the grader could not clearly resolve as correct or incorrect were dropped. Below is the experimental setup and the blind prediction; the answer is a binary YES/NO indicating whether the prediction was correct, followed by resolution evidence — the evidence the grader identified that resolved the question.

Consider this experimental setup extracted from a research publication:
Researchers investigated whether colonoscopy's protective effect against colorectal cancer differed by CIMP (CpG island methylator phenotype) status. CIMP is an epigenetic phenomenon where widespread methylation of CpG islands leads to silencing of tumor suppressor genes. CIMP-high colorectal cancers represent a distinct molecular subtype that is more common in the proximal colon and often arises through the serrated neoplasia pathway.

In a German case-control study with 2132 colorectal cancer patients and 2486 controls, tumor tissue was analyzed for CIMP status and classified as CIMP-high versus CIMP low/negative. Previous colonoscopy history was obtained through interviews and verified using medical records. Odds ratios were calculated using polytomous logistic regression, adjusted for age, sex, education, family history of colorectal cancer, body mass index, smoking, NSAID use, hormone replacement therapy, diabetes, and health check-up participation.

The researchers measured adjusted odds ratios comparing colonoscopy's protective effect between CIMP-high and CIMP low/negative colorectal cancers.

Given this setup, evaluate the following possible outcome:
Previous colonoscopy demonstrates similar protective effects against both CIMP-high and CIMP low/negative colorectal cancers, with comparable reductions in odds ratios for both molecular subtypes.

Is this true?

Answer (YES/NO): NO